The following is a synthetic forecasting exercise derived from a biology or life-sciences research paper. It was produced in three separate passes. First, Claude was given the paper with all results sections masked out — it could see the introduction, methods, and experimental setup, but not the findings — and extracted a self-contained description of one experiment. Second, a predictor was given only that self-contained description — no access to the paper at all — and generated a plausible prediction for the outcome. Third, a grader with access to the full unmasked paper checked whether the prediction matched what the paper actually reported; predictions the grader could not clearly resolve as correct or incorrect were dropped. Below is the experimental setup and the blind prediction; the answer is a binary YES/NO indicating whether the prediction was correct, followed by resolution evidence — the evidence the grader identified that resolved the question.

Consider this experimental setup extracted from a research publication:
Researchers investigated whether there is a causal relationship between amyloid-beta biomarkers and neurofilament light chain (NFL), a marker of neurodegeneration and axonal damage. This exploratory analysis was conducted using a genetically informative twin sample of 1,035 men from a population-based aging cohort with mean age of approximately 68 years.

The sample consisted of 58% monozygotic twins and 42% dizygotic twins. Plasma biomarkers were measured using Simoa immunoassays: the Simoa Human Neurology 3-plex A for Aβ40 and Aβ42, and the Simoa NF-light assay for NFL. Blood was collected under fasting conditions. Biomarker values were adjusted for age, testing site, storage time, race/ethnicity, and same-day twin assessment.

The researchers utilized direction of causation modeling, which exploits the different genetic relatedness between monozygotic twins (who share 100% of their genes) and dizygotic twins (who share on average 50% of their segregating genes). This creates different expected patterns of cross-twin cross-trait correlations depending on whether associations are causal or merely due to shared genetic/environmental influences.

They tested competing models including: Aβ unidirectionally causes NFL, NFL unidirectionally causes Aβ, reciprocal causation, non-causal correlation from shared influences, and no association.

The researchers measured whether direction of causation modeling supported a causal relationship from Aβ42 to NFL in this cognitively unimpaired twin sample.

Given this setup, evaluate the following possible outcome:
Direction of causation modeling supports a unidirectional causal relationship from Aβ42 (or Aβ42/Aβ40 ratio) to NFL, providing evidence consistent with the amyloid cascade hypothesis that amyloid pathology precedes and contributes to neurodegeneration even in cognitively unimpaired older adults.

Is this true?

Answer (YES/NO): NO